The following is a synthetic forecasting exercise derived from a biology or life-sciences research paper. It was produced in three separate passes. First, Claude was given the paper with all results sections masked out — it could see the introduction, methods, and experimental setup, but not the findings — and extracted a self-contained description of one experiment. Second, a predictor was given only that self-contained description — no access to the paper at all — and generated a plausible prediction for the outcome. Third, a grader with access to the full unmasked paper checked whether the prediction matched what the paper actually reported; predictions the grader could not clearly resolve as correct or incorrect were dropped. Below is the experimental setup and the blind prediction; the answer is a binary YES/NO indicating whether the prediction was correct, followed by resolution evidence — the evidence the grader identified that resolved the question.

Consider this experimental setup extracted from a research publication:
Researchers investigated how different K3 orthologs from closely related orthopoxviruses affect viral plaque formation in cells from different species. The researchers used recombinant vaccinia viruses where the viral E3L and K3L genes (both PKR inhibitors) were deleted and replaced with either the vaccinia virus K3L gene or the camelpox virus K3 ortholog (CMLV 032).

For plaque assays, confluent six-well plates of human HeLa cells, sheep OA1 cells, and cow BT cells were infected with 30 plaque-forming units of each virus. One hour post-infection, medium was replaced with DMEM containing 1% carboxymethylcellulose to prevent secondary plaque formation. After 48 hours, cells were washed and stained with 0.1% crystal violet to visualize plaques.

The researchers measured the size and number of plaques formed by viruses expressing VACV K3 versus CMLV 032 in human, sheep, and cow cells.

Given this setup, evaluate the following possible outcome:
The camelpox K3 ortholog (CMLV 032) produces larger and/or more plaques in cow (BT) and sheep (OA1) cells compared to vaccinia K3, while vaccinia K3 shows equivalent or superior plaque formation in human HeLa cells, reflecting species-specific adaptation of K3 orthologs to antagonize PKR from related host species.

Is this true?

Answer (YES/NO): NO